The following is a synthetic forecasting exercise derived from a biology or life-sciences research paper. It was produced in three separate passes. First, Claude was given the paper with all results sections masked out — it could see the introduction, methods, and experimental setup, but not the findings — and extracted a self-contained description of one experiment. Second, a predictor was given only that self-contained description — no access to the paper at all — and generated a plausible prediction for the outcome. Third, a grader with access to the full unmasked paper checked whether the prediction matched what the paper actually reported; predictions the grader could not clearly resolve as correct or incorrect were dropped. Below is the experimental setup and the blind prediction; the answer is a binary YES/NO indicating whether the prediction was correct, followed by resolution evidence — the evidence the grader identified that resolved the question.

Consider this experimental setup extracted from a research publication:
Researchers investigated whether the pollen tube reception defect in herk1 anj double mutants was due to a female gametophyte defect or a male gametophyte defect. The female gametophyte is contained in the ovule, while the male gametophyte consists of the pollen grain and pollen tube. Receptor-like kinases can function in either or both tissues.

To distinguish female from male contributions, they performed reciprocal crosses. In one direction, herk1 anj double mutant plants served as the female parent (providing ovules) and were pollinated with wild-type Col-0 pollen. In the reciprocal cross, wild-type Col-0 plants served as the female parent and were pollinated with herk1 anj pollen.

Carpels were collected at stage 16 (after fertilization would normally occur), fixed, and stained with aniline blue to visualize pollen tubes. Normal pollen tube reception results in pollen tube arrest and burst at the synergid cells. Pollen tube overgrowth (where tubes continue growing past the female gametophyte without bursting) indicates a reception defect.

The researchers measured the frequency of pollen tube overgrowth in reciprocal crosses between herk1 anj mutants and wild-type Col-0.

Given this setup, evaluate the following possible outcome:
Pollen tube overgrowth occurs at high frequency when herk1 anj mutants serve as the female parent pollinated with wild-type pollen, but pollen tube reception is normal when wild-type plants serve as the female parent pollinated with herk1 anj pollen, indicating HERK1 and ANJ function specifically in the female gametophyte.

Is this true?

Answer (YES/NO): YES